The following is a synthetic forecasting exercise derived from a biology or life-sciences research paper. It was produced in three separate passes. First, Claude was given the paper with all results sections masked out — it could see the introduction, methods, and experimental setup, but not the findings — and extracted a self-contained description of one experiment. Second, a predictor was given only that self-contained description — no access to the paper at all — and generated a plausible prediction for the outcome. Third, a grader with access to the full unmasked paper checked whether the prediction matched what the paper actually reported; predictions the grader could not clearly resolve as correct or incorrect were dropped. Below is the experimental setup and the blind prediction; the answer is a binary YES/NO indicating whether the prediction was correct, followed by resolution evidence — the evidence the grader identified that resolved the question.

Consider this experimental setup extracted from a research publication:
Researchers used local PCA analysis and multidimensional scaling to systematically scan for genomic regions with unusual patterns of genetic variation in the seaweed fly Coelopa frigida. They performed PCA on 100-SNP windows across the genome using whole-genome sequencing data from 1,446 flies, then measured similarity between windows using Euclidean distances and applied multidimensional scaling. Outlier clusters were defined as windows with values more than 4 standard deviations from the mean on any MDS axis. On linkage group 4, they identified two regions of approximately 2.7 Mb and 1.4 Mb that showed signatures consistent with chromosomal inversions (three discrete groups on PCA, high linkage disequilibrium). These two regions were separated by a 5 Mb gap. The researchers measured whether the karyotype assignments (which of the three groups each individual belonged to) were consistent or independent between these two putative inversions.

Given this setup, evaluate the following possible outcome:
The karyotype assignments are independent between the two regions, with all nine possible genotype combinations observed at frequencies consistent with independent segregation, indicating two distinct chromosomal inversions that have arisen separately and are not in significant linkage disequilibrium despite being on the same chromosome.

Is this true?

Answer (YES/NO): NO